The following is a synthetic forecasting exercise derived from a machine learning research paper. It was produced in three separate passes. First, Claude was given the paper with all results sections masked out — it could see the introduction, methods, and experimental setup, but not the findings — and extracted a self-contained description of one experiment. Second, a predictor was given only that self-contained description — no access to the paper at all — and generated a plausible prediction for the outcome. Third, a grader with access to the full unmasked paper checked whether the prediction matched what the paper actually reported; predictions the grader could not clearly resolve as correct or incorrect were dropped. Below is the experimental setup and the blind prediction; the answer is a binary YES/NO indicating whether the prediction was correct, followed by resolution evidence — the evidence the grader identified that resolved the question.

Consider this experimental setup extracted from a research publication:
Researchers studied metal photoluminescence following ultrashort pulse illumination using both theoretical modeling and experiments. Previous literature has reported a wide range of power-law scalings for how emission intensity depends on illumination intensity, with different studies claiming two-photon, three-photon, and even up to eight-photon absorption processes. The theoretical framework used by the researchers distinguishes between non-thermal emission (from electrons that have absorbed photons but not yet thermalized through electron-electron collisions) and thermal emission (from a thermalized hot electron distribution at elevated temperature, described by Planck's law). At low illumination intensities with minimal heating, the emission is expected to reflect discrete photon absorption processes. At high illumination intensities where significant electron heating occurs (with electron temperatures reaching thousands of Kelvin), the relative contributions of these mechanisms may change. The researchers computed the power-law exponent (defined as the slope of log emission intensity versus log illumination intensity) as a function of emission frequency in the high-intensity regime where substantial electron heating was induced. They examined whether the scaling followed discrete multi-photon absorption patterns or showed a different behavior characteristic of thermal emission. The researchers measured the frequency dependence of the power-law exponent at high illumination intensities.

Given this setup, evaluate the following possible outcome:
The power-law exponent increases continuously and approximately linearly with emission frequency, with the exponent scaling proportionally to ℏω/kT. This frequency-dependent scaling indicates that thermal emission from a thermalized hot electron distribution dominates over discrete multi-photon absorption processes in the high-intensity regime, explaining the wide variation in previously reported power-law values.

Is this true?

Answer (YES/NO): YES